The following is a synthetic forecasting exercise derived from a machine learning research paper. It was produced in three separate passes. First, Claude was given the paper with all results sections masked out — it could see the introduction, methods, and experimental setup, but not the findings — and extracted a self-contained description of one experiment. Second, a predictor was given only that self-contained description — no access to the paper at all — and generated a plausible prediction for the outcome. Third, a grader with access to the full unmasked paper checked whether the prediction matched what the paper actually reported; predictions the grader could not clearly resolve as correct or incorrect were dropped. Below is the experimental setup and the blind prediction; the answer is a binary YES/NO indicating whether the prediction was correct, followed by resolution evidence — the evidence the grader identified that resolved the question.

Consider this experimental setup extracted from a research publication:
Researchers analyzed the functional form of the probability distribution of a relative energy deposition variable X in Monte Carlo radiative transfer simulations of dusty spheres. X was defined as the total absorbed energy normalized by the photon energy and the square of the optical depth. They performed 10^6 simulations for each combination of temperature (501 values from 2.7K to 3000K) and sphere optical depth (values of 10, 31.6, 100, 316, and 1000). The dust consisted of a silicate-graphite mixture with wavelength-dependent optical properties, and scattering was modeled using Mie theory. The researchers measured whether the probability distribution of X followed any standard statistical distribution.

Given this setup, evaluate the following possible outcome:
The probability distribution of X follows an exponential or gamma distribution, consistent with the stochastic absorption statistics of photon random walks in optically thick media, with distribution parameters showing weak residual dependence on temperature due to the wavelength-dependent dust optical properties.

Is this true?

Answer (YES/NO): NO